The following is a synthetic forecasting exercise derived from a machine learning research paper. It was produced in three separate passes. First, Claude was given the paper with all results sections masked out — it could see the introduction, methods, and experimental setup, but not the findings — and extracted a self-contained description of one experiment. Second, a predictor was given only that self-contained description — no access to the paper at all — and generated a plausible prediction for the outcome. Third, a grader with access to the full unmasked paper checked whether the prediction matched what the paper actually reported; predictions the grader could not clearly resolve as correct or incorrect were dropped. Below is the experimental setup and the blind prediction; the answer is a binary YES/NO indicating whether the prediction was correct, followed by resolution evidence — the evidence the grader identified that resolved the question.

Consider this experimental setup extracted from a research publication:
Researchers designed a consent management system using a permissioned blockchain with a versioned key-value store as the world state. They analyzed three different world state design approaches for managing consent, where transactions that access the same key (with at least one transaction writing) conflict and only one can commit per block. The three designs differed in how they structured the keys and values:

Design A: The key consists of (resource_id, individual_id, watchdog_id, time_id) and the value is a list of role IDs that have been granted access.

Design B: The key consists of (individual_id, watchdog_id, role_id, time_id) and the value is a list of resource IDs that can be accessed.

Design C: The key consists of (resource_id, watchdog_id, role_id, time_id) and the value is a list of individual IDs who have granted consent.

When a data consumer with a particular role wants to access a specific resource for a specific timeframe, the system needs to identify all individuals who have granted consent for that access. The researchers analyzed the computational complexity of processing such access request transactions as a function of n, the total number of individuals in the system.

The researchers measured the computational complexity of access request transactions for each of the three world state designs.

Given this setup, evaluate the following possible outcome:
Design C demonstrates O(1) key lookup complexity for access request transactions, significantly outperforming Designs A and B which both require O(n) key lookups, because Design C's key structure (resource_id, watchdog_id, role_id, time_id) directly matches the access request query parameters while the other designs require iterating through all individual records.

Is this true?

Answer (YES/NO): YES